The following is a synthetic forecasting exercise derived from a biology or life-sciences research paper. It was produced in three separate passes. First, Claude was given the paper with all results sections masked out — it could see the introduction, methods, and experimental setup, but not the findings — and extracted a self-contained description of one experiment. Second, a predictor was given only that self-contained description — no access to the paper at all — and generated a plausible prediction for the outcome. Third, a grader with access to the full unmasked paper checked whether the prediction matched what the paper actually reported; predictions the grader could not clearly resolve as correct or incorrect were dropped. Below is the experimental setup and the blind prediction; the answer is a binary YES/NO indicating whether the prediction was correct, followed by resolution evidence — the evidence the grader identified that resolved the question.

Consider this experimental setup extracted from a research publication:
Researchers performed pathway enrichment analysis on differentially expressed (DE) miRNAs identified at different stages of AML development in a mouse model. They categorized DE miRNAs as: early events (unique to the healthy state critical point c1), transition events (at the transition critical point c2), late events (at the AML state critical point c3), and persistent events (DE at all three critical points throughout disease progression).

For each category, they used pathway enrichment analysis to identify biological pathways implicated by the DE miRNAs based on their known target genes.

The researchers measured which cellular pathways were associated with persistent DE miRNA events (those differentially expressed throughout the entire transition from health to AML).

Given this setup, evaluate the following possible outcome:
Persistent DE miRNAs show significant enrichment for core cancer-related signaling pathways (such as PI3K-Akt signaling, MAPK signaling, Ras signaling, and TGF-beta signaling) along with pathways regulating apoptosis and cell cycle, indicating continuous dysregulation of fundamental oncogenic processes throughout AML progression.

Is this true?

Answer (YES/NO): NO